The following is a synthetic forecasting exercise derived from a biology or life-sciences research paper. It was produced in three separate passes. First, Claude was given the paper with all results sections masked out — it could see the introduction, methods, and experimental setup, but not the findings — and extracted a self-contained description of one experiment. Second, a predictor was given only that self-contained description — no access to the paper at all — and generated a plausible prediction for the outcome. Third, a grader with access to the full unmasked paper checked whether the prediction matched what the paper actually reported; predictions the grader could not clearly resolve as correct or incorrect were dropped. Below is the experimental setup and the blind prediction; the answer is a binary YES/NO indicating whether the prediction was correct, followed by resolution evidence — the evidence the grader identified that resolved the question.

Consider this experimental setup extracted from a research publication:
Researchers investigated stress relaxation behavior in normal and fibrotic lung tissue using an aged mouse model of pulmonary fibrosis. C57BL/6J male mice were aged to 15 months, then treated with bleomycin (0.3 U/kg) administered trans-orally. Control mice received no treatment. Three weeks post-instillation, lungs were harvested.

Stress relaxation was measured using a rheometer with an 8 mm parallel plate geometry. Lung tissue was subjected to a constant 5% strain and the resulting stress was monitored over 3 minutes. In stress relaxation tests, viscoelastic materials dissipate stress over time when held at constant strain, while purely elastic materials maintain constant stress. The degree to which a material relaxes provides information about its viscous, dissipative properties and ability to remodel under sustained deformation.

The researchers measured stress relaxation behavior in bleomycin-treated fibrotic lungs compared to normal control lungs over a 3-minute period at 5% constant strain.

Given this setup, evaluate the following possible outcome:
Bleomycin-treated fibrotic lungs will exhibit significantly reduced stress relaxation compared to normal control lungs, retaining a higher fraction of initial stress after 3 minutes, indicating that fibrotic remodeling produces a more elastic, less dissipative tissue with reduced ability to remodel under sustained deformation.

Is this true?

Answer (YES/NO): NO